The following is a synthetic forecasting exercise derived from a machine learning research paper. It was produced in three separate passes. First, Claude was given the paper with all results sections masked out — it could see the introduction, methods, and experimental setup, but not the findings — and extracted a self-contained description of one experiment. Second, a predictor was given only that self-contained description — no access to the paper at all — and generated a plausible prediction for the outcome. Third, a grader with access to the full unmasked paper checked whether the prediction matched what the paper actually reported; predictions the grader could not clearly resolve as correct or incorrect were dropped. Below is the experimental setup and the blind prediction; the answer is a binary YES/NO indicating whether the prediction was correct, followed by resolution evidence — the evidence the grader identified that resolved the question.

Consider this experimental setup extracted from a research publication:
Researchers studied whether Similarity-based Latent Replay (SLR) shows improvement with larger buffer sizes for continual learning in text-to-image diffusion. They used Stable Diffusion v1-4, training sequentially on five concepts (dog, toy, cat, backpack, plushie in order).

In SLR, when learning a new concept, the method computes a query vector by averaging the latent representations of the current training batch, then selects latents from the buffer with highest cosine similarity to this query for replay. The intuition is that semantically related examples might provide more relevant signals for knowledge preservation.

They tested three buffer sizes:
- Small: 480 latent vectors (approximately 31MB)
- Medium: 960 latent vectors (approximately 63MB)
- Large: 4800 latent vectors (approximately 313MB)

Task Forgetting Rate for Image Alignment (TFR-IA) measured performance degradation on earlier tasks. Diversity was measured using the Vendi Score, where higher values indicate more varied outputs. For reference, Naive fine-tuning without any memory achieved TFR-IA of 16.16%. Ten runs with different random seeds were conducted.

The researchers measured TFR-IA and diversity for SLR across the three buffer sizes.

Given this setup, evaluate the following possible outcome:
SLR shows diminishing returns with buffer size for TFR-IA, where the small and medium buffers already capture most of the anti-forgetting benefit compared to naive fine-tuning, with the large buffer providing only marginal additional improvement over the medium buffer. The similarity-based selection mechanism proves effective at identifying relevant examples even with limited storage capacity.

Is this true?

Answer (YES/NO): NO